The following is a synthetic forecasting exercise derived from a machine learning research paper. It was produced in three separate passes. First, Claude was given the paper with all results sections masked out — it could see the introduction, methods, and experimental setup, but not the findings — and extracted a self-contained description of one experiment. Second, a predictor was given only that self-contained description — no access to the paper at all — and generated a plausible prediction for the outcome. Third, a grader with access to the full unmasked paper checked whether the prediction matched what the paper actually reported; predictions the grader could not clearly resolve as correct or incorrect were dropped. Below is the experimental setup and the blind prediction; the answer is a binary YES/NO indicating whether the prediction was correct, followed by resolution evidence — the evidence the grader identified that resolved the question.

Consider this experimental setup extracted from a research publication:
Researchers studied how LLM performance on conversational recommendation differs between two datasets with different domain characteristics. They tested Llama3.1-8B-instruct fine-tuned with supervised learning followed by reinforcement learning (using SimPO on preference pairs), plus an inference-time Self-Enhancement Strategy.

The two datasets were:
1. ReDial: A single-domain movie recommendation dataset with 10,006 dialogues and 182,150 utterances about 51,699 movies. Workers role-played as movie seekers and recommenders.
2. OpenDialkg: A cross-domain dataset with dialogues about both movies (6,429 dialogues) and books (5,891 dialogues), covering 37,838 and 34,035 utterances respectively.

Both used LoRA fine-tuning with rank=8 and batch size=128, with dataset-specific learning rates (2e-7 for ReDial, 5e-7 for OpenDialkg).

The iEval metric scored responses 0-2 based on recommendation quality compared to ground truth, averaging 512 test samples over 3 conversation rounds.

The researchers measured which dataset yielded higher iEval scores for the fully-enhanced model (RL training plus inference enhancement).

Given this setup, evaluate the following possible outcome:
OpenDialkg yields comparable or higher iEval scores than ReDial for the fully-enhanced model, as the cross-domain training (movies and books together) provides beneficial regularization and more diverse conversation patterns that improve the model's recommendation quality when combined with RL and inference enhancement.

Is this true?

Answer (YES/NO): YES